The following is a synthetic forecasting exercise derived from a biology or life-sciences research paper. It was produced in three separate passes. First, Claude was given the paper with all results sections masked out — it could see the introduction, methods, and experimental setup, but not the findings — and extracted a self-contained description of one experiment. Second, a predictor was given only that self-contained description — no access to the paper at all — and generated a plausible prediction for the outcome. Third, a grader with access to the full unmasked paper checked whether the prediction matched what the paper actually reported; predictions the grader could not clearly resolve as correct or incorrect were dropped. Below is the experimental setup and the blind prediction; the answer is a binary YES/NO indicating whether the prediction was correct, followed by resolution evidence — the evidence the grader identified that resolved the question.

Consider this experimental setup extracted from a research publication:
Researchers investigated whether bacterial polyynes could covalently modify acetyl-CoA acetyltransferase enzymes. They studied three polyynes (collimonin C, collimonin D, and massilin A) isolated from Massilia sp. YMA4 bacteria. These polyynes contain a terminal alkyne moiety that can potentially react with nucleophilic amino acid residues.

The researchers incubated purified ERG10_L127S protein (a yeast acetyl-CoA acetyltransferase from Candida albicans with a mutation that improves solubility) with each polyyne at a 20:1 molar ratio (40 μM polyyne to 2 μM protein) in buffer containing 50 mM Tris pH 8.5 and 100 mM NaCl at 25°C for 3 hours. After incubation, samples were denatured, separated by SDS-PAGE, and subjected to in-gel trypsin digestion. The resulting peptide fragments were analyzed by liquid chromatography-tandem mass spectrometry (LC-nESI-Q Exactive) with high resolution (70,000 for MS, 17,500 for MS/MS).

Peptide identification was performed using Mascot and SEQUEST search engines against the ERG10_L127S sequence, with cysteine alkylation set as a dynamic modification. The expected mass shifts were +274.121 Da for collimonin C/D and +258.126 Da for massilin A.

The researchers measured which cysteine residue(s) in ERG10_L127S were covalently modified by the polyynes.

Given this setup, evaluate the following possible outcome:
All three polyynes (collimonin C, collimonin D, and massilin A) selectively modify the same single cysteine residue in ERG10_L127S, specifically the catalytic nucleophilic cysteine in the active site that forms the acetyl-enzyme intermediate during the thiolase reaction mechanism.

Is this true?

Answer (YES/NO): NO